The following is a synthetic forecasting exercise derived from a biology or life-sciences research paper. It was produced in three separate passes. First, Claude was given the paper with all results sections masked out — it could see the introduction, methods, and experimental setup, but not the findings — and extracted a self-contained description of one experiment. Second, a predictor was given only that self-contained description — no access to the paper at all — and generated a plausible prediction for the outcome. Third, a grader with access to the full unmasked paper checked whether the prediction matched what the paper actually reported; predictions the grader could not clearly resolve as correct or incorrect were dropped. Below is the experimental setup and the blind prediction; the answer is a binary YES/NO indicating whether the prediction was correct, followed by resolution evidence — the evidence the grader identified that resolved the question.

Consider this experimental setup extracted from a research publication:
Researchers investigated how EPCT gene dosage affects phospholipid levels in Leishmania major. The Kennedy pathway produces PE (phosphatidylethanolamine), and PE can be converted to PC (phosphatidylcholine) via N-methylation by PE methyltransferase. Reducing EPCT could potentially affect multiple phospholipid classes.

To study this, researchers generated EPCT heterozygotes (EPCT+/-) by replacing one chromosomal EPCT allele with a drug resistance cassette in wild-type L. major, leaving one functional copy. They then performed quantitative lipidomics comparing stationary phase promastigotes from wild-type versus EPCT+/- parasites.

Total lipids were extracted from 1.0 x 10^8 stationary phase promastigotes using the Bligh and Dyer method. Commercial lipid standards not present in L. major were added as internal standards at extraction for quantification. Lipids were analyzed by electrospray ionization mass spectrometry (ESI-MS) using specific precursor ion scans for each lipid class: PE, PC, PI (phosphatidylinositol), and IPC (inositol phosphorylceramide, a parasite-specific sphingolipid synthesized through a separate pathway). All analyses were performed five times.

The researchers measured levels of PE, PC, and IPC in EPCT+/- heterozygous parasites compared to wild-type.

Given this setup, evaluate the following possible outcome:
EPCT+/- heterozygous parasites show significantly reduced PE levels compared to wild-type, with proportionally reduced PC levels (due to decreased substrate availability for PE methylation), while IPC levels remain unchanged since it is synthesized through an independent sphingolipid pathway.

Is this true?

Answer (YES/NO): NO